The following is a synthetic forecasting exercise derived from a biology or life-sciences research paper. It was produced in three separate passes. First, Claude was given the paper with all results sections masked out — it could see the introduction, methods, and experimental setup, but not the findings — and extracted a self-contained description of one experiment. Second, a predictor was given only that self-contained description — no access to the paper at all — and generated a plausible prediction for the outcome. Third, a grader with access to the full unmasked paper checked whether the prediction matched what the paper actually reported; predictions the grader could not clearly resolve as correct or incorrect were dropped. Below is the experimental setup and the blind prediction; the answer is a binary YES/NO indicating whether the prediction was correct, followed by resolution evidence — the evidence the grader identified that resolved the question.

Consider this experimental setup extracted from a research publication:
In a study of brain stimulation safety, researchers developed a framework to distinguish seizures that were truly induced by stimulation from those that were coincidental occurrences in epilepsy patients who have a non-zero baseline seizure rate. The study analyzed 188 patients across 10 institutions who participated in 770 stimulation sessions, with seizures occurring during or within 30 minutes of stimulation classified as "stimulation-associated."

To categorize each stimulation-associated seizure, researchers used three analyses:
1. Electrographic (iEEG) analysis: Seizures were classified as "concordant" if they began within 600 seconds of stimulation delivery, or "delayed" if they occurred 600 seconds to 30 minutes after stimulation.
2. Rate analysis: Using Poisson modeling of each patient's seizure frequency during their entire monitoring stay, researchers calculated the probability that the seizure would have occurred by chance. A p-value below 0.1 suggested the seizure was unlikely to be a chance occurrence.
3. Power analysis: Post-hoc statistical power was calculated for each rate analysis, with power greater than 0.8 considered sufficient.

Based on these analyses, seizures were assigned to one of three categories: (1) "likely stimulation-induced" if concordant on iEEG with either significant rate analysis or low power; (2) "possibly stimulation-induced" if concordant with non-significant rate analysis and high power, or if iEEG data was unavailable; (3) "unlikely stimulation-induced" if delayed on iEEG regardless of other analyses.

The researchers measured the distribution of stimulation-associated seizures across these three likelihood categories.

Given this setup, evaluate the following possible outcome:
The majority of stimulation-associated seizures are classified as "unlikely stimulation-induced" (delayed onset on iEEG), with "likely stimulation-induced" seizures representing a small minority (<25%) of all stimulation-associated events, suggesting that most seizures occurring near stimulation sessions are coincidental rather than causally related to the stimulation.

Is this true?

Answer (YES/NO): NO